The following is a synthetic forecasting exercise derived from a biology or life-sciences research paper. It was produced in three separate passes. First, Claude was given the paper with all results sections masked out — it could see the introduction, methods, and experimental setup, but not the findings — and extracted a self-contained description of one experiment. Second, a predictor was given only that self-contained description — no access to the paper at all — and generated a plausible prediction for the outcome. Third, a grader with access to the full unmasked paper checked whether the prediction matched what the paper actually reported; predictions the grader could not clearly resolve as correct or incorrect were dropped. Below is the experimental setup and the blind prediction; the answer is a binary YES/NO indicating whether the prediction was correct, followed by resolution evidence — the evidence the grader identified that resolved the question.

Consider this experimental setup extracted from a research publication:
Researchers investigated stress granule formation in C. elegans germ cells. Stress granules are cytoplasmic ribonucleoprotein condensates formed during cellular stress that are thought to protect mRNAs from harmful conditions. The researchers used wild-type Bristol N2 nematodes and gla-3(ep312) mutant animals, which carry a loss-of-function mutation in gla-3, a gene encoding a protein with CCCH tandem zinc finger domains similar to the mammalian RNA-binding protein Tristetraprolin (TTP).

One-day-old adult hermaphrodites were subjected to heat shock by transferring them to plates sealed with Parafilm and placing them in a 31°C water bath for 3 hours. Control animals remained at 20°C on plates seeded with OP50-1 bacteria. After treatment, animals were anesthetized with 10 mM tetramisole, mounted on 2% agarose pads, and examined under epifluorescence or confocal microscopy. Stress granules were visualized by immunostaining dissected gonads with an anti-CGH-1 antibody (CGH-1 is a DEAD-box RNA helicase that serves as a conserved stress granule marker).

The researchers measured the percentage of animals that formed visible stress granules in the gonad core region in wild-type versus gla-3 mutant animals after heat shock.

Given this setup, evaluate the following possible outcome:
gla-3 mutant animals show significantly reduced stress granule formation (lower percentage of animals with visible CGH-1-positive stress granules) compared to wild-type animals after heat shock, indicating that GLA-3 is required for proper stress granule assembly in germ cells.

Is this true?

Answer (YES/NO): YES